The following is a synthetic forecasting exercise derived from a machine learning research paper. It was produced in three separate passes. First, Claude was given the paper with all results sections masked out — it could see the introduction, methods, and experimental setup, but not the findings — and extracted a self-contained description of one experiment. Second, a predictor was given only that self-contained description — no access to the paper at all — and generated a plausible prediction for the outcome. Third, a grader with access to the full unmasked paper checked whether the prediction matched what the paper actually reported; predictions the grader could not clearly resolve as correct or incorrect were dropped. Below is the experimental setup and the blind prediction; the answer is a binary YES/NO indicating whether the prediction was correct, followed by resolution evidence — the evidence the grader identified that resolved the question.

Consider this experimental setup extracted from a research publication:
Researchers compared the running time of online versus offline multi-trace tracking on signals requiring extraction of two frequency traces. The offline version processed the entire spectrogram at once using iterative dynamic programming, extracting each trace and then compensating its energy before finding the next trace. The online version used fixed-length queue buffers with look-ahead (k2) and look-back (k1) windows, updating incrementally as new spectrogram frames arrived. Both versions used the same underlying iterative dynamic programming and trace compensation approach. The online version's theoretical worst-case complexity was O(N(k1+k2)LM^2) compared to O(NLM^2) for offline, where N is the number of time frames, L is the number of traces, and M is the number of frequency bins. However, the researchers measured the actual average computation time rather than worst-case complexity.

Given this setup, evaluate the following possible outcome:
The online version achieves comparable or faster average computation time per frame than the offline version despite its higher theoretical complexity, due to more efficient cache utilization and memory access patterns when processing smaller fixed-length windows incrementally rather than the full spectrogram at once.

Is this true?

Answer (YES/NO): NO